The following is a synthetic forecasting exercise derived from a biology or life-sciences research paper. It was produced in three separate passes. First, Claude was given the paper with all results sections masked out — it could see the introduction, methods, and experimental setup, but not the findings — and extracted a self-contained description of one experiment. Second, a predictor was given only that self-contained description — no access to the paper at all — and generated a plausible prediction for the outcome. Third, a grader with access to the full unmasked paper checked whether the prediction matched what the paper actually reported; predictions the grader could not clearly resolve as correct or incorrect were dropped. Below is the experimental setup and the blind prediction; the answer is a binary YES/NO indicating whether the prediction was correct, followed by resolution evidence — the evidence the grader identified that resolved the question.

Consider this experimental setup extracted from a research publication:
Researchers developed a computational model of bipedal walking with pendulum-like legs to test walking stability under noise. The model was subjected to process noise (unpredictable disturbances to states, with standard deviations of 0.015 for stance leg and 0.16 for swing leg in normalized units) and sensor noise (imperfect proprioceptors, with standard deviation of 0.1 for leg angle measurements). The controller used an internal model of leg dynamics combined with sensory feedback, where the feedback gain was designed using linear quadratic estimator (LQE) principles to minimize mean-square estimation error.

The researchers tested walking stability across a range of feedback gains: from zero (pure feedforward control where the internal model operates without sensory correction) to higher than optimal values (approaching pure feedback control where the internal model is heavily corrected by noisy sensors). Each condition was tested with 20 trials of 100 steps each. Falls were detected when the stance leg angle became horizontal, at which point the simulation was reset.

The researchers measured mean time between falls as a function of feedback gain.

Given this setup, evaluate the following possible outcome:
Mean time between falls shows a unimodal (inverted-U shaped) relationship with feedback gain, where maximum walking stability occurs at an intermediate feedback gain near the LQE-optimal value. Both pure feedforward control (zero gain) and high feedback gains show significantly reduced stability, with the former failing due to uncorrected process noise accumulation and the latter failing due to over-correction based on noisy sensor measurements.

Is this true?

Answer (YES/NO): YES